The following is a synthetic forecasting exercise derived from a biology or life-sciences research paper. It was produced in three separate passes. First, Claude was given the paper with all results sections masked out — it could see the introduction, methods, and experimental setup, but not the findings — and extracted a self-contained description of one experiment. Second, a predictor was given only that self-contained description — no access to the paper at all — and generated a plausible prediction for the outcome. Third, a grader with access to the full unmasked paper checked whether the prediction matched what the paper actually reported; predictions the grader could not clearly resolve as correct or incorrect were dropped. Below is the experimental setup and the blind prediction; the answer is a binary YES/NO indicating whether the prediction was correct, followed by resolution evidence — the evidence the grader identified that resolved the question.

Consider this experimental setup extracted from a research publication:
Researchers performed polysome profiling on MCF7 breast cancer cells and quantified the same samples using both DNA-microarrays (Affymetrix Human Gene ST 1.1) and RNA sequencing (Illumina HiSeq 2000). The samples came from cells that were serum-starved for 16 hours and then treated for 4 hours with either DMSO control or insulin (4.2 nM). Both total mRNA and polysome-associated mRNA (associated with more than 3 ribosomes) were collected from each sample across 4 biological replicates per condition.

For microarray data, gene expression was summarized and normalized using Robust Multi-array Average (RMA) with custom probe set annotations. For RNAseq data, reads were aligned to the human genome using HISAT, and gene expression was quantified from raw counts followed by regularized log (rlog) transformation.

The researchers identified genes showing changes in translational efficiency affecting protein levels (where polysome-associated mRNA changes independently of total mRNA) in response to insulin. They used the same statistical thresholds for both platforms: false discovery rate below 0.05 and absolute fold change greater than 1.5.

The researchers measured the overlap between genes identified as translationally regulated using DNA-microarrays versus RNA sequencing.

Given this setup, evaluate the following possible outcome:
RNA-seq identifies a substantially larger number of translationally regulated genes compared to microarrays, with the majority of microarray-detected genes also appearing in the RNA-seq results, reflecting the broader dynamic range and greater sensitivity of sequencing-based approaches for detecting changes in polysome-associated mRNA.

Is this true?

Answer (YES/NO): NO